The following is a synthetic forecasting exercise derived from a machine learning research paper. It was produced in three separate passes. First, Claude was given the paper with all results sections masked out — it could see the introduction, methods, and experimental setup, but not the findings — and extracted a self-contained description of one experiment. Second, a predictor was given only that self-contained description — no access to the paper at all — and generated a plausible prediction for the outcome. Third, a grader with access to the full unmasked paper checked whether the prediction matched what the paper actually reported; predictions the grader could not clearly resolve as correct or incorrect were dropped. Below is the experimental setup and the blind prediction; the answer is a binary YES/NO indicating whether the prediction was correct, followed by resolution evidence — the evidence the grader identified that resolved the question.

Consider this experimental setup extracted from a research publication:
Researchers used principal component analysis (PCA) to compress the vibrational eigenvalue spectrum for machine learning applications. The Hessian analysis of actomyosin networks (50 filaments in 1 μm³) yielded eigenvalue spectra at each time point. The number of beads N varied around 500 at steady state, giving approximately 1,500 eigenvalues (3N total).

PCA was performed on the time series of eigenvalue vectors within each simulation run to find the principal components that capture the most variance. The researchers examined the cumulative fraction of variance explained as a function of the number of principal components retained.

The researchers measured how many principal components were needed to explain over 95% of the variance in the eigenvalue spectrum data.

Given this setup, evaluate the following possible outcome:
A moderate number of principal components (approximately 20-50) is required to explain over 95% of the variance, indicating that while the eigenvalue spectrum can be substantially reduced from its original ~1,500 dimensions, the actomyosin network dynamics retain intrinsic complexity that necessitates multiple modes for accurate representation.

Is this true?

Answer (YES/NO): YES